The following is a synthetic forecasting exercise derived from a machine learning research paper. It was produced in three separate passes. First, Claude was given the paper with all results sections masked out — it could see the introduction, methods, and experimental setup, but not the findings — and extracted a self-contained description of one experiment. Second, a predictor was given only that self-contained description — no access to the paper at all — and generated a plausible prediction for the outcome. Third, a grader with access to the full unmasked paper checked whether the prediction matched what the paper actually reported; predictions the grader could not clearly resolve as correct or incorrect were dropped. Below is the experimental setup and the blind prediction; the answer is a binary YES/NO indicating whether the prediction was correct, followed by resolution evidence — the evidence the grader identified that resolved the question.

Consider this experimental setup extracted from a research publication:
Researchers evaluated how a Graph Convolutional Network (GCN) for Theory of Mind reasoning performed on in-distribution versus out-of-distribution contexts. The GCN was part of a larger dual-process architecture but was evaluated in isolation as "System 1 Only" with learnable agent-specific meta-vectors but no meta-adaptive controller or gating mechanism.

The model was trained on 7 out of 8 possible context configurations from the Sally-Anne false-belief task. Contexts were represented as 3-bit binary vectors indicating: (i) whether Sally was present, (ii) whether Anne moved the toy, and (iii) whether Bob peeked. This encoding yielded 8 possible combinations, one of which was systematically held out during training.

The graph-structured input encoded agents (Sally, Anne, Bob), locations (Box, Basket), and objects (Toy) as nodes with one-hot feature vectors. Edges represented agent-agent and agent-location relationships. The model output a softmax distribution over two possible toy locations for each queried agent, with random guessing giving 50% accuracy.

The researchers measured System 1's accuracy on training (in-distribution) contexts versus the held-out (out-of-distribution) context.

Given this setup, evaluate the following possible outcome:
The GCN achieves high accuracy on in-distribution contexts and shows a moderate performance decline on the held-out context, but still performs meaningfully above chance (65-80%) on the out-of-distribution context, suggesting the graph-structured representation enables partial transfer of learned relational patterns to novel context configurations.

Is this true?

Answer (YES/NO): NO